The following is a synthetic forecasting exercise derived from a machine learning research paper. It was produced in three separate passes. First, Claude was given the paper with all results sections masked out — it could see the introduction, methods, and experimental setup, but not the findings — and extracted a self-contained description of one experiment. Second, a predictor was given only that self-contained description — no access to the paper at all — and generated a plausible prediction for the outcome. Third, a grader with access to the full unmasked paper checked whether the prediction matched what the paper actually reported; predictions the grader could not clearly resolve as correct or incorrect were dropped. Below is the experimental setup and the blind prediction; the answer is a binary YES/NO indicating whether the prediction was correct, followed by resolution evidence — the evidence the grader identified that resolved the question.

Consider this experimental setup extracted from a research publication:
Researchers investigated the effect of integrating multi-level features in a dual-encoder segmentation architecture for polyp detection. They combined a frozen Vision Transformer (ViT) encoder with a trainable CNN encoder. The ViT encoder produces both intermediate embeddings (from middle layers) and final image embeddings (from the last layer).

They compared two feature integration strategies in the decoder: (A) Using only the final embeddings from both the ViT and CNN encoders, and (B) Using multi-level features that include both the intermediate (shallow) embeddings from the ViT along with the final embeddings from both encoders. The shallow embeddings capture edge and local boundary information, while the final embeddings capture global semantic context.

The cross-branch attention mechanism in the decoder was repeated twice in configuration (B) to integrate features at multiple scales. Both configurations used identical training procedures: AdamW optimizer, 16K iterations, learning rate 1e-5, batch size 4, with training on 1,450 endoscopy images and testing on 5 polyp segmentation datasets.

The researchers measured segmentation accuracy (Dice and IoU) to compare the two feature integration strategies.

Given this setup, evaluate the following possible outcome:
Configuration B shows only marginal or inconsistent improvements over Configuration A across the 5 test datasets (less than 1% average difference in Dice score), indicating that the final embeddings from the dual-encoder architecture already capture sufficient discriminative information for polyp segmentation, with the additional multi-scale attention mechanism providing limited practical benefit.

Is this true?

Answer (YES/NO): NO